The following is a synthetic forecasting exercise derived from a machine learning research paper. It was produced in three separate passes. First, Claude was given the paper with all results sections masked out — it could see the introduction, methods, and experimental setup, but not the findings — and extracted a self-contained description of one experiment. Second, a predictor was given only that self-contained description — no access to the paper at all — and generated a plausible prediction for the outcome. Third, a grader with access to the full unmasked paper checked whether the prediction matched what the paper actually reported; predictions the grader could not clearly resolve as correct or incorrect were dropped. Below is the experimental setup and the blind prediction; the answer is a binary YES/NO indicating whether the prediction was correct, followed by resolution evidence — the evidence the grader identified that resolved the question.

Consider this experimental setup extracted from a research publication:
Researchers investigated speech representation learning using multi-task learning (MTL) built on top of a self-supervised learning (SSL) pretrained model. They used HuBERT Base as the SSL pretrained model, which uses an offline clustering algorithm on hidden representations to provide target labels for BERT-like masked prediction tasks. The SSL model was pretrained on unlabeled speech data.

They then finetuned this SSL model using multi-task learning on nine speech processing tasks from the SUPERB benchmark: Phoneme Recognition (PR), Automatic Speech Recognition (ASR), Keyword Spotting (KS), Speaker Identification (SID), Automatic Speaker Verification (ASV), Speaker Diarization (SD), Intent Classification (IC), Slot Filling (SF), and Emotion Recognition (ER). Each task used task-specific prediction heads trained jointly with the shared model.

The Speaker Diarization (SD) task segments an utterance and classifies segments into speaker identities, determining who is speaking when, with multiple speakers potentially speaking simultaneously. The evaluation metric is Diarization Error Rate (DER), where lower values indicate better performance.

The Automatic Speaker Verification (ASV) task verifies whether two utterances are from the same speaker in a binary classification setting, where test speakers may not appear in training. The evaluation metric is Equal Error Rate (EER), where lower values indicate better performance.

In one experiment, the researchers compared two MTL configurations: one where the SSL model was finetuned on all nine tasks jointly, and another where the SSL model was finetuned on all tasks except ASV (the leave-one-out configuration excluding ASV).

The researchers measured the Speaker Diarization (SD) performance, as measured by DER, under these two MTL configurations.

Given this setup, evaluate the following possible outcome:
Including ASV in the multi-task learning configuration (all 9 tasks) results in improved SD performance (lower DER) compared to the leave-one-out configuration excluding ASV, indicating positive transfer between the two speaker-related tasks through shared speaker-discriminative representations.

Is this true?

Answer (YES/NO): NO